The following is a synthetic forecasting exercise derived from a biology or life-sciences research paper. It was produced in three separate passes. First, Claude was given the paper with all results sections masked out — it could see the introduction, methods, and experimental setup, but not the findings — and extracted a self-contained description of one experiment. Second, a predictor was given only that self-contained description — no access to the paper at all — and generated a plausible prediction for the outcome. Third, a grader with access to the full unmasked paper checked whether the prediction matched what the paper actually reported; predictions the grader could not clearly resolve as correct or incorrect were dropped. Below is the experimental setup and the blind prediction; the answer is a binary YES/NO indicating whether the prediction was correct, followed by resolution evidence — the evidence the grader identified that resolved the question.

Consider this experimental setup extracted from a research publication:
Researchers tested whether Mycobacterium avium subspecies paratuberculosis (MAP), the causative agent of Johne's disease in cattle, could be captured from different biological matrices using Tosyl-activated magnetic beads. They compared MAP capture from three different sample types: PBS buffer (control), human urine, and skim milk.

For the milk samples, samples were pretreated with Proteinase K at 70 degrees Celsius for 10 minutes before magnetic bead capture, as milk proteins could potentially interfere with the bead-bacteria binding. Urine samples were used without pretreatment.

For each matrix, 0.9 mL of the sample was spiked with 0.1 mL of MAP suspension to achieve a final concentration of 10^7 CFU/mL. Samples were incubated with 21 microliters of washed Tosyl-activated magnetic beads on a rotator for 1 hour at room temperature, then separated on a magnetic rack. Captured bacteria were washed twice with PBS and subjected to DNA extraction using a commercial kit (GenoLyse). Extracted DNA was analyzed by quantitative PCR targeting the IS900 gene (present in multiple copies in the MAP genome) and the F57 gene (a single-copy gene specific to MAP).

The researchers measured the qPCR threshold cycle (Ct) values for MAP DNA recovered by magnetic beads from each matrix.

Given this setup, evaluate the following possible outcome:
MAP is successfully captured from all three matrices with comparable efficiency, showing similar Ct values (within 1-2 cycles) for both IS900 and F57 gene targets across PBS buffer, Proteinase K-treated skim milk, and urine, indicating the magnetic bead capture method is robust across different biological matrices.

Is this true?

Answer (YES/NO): NO